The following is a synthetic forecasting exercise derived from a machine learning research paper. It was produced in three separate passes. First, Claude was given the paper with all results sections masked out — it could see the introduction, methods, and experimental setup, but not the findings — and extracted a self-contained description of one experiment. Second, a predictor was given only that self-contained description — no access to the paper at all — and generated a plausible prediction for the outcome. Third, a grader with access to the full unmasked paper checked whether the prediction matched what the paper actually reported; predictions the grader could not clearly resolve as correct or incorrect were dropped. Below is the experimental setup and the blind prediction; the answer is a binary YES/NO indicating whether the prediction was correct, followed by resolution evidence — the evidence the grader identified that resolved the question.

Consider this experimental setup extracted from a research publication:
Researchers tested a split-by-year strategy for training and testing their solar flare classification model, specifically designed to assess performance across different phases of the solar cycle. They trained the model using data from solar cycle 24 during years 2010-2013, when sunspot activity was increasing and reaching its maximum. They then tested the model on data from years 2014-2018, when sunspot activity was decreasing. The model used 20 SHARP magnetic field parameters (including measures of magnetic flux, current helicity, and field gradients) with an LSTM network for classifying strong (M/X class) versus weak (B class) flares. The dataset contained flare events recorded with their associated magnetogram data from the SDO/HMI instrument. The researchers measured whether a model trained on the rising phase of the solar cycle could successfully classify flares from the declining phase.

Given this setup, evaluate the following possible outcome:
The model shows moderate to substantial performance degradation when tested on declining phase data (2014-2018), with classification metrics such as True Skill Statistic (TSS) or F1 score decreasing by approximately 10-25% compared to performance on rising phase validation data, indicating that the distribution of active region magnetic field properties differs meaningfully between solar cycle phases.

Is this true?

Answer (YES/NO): NO